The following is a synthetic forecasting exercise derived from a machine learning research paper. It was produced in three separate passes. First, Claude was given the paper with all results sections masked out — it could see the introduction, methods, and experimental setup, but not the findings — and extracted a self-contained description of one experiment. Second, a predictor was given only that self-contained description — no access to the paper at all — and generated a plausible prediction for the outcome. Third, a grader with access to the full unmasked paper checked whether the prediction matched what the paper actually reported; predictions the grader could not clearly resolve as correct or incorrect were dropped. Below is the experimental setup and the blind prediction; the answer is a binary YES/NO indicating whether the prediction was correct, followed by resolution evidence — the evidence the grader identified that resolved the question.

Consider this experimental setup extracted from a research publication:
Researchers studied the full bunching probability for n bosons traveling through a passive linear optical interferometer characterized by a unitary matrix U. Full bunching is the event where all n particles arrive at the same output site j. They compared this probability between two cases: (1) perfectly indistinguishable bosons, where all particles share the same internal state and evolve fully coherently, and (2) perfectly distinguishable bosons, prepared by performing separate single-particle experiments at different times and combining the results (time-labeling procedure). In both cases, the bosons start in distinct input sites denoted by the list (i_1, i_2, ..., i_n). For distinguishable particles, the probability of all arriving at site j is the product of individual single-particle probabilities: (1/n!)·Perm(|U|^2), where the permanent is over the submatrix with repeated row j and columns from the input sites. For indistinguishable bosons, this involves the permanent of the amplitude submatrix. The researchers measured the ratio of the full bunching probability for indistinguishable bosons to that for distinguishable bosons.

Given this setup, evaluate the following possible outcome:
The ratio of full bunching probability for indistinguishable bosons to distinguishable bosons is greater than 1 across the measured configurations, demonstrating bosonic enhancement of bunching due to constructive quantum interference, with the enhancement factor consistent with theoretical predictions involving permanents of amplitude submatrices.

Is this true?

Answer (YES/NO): YES